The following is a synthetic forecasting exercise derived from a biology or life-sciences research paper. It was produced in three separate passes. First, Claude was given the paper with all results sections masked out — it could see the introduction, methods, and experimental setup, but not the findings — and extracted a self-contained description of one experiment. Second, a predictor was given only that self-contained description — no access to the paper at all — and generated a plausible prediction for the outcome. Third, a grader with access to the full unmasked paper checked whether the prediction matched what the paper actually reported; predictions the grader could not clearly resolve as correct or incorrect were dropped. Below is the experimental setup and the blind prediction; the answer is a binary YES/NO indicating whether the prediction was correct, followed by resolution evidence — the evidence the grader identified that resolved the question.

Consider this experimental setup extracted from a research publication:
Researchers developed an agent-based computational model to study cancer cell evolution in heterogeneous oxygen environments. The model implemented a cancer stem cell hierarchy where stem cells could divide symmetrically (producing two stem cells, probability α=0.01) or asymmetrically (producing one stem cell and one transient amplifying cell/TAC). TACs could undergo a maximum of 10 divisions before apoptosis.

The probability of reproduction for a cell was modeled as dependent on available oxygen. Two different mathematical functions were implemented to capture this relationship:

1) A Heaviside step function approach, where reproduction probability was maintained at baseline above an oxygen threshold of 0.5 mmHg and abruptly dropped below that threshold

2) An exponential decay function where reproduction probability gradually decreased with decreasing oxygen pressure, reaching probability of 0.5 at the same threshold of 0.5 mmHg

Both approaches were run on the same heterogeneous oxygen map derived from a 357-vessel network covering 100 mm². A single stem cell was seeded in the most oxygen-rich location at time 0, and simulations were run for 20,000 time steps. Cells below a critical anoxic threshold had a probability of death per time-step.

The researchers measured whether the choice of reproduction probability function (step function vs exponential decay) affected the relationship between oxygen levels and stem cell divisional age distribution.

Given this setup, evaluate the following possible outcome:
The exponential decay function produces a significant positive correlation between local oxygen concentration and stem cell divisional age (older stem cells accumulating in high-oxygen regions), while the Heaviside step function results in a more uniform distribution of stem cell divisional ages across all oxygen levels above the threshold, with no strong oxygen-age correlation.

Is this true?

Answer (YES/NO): NO